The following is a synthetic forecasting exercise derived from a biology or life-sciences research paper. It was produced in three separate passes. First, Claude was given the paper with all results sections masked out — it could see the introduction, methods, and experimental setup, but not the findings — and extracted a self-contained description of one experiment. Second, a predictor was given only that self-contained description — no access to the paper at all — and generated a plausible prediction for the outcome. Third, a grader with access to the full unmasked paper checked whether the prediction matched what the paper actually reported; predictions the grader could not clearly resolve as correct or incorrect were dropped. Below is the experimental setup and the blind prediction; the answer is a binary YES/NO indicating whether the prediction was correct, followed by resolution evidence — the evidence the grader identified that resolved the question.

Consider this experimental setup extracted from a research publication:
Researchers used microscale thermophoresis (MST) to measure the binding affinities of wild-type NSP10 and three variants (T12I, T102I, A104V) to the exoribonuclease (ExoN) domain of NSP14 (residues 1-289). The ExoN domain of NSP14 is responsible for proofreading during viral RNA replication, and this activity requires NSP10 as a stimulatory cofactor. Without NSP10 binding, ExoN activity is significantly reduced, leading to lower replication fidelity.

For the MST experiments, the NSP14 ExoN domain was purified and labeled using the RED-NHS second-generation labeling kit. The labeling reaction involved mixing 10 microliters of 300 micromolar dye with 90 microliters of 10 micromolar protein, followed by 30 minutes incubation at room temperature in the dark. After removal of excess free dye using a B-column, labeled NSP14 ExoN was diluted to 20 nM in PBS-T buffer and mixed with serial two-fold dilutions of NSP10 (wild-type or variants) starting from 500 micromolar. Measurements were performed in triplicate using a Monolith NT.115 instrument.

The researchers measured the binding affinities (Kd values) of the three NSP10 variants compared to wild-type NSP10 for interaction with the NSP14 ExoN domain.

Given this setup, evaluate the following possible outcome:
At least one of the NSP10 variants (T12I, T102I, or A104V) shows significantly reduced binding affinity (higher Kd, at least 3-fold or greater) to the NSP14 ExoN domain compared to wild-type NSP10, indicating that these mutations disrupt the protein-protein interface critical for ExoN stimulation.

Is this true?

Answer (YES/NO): NO